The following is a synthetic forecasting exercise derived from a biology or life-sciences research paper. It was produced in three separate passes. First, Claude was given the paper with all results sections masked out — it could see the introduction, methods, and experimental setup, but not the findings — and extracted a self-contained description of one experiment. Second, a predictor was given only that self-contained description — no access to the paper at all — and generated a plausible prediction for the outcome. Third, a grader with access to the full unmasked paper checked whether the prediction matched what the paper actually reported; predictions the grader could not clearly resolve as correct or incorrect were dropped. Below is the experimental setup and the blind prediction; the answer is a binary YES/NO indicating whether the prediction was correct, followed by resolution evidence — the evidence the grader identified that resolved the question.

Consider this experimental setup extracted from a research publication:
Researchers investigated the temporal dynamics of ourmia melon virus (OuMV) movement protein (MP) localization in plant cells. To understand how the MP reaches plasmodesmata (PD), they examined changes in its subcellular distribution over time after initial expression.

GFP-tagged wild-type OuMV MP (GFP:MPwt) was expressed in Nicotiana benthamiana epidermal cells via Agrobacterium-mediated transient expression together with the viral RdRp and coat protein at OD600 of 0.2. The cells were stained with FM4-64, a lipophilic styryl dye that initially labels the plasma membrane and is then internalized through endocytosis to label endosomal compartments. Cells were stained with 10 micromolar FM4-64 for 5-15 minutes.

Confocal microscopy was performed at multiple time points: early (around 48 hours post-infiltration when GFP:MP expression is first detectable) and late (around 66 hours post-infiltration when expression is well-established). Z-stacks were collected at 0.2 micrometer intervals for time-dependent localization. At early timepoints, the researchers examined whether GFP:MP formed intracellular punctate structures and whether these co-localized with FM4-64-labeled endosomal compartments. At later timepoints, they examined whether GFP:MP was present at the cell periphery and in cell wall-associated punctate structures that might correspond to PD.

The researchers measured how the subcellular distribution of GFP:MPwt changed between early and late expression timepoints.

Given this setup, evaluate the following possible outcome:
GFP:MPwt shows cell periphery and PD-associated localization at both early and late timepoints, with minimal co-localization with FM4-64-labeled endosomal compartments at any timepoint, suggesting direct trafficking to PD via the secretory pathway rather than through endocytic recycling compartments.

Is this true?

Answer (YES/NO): NO